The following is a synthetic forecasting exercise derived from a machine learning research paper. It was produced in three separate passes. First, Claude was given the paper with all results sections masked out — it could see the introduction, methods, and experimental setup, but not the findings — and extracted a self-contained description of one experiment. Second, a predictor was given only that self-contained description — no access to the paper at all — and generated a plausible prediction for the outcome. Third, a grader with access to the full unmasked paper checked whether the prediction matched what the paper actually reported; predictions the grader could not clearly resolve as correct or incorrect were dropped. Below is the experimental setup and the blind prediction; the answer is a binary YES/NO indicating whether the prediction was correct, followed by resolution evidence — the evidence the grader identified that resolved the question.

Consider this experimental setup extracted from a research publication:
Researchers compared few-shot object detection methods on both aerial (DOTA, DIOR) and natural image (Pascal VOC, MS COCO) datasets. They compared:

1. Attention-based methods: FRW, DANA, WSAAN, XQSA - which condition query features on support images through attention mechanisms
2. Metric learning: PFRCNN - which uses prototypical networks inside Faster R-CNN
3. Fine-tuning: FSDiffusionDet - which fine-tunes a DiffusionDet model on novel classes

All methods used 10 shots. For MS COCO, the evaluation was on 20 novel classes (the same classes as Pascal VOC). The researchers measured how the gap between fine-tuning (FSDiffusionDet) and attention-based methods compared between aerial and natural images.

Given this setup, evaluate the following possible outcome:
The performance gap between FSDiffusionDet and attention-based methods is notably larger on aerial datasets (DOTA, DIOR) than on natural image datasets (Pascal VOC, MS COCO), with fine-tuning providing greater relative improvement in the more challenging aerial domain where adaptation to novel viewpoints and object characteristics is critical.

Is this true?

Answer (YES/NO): YES